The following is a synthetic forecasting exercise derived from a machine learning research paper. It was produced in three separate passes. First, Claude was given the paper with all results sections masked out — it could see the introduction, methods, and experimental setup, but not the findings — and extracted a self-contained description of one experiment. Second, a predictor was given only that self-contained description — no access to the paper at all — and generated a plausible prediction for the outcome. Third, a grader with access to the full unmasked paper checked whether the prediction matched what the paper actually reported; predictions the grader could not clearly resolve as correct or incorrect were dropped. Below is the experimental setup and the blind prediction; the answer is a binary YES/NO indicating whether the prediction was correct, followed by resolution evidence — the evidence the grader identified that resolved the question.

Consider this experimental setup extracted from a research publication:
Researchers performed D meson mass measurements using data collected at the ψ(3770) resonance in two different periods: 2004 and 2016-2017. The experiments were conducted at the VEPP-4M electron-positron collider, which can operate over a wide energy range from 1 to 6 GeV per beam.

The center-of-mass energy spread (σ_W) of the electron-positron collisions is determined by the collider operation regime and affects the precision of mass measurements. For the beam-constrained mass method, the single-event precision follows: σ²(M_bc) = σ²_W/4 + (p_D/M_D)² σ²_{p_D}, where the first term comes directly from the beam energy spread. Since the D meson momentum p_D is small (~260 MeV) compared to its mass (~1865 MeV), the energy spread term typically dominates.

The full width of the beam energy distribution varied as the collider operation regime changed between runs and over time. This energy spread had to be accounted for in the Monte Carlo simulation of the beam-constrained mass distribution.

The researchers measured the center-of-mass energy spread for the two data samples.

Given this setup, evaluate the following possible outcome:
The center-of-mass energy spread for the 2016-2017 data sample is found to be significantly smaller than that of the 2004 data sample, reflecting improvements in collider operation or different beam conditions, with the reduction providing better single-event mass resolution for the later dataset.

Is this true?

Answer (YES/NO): NO